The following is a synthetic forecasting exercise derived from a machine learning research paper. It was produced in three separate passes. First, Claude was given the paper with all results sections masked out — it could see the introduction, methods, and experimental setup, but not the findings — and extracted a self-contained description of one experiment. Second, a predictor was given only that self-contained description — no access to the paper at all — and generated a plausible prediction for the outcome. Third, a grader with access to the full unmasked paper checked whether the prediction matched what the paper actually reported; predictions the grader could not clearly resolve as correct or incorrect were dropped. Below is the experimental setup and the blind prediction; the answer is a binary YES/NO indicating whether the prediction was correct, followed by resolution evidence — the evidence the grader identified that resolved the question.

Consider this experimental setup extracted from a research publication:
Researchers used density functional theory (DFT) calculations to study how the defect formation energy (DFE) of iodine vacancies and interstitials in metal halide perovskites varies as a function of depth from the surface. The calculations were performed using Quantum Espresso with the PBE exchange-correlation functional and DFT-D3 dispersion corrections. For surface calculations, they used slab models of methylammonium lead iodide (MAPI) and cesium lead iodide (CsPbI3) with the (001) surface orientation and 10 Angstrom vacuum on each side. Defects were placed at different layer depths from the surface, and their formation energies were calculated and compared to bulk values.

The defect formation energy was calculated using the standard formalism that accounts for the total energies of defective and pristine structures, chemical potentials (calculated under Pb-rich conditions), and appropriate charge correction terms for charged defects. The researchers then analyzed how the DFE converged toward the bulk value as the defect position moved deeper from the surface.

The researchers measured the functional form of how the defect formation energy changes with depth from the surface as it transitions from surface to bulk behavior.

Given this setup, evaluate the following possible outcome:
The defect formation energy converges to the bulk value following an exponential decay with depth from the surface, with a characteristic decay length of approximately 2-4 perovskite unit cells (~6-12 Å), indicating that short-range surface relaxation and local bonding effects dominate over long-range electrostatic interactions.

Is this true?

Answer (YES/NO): NO